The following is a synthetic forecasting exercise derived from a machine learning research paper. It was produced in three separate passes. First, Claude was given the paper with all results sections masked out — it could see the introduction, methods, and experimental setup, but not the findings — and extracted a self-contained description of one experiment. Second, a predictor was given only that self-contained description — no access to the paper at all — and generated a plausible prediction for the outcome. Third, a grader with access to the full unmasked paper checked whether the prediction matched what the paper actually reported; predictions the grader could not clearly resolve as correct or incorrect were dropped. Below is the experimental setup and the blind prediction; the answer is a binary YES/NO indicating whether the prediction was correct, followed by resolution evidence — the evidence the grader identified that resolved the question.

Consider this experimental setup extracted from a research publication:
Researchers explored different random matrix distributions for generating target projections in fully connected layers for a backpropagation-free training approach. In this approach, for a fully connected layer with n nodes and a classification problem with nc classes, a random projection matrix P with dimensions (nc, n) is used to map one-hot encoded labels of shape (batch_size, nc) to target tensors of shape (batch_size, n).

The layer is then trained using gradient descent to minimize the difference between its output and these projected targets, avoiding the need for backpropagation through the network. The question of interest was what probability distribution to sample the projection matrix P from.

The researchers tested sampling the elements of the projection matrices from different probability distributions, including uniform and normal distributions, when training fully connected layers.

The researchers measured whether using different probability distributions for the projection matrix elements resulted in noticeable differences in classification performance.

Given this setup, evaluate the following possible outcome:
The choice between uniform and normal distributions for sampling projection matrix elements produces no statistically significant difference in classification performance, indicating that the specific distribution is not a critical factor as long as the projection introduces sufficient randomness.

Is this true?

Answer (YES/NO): YES